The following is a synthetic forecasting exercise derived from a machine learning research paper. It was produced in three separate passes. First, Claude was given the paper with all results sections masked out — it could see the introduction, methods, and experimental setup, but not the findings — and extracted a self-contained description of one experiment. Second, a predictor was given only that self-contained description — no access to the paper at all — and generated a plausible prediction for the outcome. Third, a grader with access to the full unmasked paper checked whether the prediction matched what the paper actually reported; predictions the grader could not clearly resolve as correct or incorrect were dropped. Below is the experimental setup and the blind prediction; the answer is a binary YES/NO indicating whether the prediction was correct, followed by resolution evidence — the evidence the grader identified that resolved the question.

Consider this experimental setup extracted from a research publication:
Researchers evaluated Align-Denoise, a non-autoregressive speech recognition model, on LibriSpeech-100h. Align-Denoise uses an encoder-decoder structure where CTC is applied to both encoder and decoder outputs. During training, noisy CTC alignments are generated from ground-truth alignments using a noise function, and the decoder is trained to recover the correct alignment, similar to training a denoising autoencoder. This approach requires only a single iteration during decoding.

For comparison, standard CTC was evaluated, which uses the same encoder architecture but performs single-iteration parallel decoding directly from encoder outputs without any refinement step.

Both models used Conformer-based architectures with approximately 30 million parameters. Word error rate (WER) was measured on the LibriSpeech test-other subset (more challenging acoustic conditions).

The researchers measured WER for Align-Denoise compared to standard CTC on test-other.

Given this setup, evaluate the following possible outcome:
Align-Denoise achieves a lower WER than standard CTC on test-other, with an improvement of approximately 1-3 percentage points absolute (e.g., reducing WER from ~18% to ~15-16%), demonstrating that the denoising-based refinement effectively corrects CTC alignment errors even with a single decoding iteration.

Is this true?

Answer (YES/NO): NO